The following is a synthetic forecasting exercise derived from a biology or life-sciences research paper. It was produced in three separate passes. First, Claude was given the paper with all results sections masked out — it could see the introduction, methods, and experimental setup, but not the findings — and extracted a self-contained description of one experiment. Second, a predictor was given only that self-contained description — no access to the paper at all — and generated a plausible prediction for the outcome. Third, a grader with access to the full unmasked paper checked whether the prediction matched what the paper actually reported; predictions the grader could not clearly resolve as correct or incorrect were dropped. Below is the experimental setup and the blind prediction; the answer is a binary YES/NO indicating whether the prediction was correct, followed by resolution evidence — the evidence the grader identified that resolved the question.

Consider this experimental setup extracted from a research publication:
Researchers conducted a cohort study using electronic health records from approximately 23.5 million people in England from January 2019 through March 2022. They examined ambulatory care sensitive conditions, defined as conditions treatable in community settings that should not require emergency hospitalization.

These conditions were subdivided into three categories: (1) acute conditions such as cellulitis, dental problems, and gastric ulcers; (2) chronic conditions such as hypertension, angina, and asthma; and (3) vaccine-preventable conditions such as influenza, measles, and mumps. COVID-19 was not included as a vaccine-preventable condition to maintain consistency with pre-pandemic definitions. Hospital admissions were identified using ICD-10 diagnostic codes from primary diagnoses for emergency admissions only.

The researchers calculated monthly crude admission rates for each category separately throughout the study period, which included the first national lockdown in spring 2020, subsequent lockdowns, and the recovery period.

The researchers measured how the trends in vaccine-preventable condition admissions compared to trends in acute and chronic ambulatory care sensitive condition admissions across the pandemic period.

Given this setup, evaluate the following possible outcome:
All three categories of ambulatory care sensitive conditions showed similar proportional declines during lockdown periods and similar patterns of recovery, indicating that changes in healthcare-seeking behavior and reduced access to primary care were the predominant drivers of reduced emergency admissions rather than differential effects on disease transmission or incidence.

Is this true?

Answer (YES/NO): NO